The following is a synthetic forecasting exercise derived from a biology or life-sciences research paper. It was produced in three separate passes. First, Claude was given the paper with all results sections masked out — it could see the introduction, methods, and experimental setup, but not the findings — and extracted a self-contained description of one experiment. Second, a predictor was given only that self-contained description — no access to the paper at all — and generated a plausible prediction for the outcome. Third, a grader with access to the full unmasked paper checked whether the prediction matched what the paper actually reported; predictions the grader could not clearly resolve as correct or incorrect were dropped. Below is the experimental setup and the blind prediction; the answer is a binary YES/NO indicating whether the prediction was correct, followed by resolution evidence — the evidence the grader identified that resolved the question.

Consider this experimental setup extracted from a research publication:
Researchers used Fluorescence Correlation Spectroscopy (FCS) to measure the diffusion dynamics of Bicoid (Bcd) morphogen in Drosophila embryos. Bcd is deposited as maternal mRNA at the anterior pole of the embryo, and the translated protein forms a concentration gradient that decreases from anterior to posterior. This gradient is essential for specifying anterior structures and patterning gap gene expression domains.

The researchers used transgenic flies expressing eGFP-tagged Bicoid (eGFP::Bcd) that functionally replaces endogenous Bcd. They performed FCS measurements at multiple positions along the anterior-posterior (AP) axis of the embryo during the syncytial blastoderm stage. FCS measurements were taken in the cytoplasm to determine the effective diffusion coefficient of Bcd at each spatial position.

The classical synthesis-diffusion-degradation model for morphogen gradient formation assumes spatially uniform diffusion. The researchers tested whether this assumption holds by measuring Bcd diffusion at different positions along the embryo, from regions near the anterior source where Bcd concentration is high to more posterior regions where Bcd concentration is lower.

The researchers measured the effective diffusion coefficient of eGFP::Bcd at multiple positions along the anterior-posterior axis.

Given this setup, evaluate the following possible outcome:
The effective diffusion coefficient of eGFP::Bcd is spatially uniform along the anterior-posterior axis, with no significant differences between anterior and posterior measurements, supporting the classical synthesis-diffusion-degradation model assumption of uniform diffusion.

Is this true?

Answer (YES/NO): NO